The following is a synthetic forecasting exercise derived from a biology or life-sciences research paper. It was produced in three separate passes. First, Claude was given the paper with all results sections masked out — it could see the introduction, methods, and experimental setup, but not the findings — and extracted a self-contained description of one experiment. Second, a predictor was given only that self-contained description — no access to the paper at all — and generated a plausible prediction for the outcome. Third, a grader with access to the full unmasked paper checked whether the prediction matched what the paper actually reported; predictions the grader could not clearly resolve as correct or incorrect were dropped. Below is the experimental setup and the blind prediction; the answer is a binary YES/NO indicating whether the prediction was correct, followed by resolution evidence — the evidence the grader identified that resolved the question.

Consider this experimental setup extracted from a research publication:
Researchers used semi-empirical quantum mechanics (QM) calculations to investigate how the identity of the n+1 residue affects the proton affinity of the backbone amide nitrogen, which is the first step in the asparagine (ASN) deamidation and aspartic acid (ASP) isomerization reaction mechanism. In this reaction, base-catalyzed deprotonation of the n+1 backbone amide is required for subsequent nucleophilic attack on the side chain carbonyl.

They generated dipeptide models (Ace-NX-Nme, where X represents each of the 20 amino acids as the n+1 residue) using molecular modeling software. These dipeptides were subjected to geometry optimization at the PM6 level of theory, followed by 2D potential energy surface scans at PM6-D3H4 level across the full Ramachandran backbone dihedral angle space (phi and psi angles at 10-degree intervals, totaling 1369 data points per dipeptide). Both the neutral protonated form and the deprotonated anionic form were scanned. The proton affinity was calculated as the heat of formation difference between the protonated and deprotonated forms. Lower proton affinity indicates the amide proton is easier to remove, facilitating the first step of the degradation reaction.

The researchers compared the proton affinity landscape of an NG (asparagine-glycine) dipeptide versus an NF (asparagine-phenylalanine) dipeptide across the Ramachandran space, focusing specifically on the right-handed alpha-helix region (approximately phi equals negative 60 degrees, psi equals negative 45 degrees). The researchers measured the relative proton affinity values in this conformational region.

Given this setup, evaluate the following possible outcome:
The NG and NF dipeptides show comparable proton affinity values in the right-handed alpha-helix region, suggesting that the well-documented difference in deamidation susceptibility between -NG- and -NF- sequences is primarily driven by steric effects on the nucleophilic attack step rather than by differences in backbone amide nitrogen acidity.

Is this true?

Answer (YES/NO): NO